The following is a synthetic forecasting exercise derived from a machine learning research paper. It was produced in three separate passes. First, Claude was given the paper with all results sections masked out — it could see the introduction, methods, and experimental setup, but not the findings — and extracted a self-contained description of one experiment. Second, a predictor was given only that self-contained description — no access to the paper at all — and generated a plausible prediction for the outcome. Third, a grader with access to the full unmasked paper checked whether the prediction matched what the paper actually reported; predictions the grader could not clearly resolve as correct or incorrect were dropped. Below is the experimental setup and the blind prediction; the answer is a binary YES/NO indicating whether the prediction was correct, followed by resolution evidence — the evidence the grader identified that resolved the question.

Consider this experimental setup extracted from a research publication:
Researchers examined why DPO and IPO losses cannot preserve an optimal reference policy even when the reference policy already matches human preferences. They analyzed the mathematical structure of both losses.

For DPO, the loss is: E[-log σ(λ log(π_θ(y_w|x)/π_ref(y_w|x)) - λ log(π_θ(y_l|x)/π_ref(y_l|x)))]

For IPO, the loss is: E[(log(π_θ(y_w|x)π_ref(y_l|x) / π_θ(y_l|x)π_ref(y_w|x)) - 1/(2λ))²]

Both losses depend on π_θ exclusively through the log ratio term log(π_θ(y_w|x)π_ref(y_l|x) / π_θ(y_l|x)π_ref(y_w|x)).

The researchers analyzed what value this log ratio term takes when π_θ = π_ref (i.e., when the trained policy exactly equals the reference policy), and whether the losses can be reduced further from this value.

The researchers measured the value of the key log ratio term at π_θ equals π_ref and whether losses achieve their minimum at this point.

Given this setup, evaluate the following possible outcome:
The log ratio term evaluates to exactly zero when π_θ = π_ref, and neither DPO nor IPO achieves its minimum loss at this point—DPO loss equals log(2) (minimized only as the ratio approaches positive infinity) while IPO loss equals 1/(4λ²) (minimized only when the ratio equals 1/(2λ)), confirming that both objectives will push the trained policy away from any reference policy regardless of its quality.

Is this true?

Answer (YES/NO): YES